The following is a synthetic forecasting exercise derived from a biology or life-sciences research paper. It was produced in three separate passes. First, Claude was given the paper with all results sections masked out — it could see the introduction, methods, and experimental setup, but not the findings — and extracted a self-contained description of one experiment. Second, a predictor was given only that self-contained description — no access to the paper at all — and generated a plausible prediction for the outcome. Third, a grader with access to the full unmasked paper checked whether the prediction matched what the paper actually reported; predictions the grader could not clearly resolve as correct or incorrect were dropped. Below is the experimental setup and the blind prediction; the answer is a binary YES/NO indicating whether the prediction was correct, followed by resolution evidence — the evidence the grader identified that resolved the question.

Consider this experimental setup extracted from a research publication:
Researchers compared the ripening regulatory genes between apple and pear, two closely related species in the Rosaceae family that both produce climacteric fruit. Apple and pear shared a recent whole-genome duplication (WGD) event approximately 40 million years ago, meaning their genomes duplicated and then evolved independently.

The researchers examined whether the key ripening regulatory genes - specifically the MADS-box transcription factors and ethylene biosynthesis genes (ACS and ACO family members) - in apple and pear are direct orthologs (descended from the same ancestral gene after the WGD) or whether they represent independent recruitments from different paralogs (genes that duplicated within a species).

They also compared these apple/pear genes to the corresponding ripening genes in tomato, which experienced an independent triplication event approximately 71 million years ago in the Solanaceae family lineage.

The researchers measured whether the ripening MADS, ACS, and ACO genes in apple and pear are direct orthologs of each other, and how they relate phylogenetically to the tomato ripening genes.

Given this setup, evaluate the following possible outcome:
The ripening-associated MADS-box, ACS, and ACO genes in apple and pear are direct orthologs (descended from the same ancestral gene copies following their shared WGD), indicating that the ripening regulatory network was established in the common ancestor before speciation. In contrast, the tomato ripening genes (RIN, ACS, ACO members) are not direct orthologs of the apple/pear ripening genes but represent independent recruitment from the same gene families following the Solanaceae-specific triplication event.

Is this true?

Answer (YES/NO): YES